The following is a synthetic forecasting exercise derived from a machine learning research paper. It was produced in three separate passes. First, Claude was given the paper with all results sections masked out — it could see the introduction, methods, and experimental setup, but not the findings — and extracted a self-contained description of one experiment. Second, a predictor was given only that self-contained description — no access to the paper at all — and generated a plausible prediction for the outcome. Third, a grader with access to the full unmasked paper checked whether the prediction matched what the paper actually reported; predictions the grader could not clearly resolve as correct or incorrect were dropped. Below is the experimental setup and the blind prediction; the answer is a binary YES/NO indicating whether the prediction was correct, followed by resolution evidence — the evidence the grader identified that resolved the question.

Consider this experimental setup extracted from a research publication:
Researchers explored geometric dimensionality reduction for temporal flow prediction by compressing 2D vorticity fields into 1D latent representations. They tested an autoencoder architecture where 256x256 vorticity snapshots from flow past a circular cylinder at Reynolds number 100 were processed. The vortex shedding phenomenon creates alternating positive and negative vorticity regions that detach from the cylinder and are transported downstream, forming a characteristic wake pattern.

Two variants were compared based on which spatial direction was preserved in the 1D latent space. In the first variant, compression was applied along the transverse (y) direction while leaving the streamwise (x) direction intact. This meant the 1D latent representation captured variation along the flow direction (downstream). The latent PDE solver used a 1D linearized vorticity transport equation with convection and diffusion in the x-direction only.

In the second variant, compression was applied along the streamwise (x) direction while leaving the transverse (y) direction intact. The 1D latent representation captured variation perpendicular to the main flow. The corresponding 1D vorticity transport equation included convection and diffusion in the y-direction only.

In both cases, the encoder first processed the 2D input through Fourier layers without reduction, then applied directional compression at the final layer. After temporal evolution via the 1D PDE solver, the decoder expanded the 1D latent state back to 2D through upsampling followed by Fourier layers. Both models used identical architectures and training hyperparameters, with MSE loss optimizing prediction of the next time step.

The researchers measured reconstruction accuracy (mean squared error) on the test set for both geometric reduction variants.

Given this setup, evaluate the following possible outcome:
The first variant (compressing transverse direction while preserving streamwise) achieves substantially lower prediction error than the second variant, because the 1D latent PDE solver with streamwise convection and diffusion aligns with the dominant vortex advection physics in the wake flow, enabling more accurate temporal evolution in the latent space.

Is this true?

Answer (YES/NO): NO